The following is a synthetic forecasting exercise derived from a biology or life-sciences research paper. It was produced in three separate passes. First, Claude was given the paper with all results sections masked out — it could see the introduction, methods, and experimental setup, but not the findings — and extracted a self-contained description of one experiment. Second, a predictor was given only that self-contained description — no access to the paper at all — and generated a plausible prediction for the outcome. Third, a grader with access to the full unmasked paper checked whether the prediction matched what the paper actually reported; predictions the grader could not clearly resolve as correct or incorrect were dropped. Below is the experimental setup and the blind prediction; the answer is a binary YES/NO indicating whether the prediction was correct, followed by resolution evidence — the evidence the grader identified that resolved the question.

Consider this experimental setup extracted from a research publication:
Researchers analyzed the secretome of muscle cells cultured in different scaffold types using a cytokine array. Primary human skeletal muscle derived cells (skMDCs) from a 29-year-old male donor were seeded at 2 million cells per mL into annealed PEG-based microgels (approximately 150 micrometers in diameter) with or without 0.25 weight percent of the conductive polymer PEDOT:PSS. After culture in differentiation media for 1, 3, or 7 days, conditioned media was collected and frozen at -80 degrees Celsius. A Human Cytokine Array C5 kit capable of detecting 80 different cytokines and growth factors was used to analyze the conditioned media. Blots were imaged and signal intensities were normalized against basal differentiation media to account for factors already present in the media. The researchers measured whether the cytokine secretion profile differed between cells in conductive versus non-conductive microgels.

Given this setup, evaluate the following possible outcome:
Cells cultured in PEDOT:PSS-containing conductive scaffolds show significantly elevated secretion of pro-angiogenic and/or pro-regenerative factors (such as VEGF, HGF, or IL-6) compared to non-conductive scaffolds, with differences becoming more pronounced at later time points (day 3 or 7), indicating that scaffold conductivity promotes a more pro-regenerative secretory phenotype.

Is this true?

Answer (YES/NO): NO